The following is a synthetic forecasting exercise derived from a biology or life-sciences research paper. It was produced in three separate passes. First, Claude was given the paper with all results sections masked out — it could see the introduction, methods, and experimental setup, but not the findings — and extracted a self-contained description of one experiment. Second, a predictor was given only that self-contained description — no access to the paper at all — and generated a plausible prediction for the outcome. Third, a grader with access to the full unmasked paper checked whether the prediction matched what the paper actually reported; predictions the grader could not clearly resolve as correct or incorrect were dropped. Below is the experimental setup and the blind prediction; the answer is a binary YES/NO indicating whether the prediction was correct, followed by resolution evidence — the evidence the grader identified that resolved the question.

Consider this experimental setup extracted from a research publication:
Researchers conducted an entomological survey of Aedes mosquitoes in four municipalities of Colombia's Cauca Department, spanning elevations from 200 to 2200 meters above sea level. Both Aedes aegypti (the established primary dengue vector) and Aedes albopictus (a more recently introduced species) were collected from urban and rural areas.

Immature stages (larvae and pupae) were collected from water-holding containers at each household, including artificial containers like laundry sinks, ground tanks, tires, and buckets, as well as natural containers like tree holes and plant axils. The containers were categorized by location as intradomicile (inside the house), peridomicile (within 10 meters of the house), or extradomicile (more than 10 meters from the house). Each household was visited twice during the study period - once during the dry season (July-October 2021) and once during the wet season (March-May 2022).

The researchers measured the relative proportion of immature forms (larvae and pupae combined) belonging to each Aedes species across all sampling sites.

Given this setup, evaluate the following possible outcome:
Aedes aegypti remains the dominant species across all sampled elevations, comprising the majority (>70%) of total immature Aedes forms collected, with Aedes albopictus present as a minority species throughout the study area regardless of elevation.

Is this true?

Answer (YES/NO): YES